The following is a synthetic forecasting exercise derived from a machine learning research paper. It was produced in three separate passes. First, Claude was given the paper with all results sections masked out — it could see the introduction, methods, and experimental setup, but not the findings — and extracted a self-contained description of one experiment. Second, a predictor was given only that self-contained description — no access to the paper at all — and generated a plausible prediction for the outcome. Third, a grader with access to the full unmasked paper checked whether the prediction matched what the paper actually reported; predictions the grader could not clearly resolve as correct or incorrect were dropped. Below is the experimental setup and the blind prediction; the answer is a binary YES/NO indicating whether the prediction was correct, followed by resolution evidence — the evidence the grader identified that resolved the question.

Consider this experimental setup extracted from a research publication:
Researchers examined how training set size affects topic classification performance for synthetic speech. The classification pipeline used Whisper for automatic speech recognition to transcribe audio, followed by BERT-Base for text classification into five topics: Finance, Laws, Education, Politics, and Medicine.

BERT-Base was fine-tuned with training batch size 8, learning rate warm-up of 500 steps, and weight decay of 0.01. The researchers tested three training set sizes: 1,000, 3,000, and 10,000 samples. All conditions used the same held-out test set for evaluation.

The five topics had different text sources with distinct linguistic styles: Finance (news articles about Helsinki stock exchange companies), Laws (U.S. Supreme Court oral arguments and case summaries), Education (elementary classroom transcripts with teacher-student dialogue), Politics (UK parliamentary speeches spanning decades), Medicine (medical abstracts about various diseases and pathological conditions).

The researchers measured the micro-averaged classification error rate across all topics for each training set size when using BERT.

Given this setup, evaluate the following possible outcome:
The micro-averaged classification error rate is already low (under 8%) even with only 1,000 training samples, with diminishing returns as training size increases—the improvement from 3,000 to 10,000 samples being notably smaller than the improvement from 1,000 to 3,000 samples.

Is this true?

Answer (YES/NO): NO